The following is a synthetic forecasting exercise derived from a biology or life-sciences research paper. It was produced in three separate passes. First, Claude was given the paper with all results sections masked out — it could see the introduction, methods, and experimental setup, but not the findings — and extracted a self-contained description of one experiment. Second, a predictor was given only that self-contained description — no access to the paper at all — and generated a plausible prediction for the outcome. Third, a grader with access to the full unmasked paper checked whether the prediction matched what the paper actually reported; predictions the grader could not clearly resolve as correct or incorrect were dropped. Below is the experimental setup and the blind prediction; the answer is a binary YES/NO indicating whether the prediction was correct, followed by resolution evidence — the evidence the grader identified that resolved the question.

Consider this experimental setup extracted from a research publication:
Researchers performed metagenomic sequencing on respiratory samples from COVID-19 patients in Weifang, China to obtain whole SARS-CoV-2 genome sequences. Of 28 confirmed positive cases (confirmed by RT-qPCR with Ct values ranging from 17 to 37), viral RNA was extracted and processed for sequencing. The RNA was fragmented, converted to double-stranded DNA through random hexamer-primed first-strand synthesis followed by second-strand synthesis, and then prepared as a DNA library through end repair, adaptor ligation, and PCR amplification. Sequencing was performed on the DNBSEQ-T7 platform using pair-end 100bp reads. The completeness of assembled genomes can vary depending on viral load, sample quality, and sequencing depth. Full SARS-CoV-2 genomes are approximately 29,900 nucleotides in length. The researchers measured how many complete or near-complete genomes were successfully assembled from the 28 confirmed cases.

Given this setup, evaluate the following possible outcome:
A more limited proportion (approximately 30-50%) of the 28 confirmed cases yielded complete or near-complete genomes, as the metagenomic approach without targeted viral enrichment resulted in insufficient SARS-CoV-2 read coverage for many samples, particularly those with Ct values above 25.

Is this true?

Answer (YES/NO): NO